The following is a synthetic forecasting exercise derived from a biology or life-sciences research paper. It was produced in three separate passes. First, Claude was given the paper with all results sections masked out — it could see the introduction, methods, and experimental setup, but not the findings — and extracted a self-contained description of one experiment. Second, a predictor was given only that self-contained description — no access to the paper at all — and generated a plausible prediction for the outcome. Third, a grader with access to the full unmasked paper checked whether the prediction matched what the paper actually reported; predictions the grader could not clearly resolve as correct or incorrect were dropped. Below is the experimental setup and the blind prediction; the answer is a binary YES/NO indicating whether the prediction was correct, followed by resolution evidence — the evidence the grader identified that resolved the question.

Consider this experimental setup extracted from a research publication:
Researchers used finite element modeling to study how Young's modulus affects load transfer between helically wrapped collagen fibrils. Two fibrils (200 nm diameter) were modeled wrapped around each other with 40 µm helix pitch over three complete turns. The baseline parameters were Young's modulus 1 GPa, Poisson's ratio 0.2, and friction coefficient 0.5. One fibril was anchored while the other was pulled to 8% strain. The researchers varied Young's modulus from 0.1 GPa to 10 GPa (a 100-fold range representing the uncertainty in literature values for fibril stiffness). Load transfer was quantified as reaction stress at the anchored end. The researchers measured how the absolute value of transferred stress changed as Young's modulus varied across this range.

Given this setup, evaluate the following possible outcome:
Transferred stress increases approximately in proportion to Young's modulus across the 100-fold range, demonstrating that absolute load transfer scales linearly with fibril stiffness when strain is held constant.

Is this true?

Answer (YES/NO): YES